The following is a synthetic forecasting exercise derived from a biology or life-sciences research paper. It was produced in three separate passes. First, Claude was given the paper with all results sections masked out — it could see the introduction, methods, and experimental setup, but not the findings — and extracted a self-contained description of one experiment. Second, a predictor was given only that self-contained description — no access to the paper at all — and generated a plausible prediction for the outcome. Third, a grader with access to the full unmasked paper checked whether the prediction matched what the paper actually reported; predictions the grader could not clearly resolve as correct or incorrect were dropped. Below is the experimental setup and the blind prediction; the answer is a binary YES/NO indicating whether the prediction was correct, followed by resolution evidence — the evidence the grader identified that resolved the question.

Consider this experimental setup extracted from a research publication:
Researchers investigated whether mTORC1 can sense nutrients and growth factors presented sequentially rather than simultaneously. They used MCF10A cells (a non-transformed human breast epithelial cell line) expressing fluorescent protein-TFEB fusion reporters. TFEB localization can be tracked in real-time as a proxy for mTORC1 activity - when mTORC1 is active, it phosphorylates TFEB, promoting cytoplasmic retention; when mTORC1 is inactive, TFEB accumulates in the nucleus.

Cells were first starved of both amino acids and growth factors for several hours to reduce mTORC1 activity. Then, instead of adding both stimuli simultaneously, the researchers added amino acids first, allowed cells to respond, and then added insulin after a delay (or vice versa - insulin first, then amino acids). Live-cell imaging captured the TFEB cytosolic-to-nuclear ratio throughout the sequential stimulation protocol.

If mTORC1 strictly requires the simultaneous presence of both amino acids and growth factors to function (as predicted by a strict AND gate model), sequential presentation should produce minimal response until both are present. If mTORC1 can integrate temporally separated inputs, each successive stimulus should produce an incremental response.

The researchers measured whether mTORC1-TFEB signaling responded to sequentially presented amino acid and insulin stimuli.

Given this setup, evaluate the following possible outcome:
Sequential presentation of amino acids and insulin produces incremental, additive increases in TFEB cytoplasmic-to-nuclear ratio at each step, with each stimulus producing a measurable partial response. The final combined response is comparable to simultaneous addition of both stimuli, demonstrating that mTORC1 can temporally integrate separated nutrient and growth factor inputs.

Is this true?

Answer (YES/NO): YES